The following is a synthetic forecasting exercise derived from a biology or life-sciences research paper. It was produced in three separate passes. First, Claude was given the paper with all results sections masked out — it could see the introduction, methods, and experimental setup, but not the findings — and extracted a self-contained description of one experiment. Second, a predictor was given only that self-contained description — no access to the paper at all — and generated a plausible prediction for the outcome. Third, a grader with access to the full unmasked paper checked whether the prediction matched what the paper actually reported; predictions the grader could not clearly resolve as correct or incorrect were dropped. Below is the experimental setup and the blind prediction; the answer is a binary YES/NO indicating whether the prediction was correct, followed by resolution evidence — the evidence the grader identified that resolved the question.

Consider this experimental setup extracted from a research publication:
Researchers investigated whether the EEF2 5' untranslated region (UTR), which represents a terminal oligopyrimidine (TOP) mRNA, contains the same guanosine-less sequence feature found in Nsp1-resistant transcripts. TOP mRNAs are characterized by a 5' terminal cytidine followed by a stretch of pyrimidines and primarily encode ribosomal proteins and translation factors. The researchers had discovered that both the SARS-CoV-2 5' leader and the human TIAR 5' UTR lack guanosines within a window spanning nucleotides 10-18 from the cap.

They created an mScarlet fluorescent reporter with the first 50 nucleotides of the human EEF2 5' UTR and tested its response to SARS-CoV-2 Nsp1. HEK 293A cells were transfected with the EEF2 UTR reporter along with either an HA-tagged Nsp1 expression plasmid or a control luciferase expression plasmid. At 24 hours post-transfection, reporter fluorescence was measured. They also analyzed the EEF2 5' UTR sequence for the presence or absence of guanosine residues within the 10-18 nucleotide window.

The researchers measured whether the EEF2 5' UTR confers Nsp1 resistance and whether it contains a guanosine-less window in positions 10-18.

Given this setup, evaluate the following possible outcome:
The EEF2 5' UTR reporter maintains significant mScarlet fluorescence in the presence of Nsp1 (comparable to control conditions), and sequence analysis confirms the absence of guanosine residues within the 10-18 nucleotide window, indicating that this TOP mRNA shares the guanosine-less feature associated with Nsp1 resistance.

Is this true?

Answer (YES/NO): NO